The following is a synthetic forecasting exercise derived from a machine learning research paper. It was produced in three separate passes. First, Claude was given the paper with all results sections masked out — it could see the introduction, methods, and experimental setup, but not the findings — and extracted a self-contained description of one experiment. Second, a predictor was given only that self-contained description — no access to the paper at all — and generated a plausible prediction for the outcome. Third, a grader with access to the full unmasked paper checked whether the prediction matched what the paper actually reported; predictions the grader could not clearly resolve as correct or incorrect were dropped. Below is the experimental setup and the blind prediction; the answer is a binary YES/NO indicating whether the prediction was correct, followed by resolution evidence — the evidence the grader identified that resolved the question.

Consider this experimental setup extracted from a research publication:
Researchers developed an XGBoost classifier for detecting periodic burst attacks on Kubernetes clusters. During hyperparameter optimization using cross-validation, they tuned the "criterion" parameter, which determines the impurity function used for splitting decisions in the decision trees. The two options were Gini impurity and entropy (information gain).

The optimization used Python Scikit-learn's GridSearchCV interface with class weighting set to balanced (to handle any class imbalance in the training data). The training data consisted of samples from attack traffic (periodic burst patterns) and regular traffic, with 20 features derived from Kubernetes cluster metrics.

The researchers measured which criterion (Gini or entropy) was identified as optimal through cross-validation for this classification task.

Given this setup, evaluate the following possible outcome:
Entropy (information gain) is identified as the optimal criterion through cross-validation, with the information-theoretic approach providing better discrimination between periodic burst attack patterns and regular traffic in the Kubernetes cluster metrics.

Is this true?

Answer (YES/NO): NO